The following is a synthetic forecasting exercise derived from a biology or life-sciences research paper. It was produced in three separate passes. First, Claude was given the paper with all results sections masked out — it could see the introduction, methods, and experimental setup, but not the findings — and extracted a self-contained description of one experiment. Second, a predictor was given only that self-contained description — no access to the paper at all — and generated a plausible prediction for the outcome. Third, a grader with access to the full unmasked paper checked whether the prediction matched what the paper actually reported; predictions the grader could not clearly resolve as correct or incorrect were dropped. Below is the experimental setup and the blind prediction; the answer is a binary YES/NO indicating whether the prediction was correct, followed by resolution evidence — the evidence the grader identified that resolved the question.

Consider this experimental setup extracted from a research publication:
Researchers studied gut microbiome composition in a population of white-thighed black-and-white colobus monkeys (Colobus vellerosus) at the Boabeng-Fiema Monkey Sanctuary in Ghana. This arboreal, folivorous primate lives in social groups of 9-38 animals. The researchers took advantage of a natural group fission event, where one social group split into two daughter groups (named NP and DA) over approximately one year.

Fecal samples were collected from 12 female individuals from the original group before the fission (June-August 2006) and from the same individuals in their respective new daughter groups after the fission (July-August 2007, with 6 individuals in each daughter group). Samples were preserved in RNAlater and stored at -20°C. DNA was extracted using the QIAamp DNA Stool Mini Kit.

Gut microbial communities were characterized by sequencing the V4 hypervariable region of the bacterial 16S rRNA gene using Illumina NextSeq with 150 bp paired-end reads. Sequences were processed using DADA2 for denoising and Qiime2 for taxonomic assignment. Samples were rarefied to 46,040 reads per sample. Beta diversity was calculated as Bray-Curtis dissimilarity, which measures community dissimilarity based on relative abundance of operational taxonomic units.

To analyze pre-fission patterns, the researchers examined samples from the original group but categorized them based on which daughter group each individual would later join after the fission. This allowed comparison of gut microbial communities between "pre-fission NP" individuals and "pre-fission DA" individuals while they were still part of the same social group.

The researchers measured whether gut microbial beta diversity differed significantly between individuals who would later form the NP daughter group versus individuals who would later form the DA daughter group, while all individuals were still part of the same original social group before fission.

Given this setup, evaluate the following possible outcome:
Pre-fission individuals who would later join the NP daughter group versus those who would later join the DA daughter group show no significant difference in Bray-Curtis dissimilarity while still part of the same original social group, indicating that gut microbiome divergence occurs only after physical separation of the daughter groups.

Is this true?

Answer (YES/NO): YES